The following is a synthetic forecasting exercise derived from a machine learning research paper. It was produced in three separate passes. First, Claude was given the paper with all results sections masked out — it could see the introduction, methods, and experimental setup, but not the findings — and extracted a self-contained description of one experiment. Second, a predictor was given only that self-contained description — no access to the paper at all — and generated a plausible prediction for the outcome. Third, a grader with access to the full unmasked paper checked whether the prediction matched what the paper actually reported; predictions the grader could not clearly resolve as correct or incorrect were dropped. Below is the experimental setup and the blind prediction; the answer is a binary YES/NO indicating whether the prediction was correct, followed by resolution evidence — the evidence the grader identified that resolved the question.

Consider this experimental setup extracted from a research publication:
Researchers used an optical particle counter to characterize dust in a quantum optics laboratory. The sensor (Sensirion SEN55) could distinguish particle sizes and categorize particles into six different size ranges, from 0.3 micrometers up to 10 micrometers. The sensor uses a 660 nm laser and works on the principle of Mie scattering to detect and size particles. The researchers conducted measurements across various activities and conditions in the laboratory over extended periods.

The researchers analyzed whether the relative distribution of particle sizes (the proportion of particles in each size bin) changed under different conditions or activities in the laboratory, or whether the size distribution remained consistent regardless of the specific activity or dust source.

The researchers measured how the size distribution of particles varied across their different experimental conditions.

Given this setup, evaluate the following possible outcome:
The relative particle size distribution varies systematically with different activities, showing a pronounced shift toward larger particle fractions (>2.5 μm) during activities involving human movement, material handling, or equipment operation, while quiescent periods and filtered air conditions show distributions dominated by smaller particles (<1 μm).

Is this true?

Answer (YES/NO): NO